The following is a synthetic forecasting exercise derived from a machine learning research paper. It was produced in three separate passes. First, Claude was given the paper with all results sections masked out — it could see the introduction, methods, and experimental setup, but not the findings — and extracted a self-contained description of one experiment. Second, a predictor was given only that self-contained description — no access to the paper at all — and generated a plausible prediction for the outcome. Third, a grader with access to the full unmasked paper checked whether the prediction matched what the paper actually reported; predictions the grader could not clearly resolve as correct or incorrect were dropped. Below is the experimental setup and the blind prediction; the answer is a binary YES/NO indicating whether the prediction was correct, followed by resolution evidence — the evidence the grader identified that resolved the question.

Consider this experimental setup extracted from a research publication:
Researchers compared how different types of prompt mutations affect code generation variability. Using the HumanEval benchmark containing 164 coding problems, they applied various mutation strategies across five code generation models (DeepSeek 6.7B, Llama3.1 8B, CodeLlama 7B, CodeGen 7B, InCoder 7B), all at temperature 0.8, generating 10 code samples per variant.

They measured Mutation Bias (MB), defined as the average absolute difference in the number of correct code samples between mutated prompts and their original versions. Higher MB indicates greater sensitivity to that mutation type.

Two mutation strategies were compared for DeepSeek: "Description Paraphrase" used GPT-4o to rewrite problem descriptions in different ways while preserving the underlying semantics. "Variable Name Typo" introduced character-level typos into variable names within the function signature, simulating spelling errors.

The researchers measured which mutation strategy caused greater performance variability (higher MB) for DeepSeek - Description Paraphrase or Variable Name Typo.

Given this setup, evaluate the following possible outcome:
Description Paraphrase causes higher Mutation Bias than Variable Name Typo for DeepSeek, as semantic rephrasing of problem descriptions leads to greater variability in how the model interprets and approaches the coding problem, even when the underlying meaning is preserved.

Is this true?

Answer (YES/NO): YES